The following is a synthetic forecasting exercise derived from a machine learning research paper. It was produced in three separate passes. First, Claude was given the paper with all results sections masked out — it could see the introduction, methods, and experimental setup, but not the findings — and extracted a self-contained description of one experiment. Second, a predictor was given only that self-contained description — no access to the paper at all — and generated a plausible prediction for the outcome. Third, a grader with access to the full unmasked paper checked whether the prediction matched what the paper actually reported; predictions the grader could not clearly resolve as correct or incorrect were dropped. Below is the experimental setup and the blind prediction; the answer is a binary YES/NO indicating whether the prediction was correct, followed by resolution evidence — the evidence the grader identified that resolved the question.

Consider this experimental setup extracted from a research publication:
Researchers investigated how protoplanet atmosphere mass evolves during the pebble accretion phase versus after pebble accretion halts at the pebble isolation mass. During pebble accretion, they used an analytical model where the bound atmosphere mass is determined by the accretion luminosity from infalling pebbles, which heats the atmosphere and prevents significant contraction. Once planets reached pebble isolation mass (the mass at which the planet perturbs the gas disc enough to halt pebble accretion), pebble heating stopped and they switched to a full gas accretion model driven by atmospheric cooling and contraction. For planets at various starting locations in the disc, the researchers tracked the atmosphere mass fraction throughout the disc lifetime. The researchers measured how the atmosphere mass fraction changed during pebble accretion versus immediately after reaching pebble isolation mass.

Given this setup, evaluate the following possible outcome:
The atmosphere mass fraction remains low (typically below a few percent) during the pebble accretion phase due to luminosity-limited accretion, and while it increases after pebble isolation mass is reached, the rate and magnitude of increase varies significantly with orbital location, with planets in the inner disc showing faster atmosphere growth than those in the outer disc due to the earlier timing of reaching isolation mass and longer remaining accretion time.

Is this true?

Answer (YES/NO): NO